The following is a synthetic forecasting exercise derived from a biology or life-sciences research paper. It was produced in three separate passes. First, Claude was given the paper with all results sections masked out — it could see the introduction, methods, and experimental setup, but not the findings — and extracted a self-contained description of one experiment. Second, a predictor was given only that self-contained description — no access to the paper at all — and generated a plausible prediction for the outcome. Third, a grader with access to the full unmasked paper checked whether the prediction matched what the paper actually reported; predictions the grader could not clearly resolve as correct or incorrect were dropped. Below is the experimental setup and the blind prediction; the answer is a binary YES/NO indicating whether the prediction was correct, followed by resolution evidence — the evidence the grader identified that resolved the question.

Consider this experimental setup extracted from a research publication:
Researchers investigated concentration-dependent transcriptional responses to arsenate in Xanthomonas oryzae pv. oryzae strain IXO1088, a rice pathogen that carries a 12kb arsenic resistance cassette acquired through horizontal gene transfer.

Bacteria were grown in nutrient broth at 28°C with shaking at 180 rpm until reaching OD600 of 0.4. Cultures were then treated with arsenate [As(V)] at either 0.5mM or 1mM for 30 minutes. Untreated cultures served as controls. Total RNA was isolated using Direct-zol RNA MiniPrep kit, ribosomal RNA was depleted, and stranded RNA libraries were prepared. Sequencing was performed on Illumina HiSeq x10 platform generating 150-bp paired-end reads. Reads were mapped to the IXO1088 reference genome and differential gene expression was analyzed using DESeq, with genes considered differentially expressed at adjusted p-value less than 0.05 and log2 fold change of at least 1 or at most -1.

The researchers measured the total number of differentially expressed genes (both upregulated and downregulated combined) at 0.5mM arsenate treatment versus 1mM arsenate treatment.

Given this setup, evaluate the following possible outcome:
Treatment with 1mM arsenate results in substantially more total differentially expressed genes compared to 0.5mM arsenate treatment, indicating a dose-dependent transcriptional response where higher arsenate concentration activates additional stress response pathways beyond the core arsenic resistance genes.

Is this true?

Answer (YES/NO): NO